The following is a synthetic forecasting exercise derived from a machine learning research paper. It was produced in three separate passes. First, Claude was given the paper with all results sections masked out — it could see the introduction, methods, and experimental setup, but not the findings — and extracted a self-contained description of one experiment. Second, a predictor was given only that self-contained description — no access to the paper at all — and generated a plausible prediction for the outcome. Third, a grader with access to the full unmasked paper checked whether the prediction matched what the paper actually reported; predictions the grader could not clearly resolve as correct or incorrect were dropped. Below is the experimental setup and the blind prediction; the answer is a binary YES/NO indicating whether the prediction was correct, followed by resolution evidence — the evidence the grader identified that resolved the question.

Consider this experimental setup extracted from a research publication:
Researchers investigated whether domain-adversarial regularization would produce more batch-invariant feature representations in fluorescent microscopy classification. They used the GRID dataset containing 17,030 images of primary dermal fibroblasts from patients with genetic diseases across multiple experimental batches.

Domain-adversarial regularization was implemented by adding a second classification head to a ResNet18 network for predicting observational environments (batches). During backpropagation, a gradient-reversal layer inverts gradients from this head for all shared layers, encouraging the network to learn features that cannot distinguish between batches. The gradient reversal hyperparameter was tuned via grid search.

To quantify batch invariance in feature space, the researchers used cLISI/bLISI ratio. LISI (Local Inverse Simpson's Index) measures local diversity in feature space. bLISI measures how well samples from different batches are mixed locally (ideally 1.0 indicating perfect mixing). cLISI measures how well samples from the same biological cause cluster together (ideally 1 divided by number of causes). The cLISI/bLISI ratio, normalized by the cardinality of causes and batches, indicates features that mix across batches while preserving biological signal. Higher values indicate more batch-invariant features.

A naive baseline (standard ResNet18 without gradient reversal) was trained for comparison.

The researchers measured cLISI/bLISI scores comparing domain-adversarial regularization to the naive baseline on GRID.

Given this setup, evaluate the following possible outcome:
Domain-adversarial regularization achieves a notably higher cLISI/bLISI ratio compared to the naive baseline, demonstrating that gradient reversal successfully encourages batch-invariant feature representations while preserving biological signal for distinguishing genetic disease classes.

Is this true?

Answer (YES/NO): YES